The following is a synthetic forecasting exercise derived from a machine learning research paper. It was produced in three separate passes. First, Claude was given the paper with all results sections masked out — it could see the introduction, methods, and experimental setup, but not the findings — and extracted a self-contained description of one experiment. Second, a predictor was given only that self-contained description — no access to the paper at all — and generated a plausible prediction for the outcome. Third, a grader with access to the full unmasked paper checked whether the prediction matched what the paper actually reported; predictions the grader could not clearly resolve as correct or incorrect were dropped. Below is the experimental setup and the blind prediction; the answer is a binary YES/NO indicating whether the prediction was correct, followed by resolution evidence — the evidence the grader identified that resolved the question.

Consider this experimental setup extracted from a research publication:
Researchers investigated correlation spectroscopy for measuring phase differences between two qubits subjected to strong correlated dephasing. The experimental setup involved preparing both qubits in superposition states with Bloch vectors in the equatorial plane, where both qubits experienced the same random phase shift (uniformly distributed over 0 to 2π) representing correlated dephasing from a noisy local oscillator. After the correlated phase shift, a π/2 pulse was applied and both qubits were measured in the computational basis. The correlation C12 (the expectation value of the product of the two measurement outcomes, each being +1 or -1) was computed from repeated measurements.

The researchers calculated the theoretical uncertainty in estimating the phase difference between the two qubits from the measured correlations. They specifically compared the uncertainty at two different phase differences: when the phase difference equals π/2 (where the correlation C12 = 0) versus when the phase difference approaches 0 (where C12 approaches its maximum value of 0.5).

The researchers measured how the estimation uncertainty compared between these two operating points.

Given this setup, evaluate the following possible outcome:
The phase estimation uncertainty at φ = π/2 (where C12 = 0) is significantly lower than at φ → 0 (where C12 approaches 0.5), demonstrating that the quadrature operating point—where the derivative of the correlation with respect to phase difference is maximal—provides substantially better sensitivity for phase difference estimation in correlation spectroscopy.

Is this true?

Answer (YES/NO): YES